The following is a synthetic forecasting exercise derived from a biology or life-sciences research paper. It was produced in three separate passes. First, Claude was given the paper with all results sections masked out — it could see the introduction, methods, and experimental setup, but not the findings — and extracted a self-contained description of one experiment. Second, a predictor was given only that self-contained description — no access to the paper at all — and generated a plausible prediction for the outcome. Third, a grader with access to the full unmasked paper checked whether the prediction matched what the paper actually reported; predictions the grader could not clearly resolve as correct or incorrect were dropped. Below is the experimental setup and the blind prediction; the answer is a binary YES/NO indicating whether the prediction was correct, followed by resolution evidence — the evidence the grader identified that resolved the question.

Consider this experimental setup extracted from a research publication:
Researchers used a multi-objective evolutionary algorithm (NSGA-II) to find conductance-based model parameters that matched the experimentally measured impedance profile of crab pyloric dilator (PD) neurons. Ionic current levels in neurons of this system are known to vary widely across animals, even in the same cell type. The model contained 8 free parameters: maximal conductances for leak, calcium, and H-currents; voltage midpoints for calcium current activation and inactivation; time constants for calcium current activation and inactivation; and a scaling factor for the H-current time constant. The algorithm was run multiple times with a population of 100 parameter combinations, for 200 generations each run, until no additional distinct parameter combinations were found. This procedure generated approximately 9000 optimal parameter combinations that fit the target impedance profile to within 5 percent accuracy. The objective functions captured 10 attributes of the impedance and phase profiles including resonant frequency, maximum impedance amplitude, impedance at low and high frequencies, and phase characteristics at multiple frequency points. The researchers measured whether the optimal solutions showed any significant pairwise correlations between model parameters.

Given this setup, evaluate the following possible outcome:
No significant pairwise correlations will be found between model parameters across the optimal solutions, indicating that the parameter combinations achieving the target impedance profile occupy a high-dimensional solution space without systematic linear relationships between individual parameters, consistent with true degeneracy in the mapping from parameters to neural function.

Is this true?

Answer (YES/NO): NO